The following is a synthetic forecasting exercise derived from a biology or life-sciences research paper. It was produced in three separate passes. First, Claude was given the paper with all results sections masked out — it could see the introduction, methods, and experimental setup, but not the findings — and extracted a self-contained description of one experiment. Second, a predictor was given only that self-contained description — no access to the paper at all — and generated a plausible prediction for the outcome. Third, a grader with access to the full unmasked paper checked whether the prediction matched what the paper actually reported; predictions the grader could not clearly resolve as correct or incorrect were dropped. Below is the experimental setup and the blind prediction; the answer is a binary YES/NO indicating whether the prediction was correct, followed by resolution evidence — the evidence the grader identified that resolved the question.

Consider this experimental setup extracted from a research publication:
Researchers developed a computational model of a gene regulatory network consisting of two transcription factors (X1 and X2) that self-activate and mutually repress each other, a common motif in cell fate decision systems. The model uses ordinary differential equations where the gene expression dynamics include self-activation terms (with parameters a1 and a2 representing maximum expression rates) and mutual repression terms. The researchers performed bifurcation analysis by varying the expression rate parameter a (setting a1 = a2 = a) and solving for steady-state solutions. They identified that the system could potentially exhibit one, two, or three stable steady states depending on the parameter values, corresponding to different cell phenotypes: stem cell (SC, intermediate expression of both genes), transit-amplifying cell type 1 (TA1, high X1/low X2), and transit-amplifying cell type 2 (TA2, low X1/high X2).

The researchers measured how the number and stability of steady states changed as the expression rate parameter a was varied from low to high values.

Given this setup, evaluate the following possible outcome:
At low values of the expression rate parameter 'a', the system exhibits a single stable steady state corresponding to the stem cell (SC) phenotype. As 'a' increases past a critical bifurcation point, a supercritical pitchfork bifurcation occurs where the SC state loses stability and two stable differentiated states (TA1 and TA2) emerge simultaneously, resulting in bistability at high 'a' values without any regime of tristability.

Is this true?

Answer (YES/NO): NO